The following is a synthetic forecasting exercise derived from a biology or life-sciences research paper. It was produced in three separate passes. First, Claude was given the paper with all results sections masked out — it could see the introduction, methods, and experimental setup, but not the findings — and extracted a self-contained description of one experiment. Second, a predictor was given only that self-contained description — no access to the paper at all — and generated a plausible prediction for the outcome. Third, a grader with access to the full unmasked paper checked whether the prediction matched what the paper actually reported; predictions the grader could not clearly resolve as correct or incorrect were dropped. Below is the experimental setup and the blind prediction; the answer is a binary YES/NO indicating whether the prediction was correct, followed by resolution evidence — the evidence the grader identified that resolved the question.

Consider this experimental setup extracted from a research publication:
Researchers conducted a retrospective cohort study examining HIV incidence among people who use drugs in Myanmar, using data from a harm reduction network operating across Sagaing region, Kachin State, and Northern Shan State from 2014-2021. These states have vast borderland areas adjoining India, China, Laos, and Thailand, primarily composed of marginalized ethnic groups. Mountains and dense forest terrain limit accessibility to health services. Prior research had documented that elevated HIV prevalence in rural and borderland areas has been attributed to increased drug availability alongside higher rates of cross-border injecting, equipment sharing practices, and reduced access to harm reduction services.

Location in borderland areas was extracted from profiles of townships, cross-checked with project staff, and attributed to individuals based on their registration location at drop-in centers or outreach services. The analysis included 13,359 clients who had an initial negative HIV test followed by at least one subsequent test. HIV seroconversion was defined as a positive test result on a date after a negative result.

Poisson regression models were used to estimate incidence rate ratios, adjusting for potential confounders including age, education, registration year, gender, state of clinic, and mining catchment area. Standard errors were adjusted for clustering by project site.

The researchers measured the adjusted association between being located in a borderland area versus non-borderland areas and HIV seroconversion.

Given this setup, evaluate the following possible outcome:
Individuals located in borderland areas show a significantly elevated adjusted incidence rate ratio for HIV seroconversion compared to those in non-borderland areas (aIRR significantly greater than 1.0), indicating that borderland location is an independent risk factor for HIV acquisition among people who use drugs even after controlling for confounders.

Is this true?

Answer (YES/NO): YES